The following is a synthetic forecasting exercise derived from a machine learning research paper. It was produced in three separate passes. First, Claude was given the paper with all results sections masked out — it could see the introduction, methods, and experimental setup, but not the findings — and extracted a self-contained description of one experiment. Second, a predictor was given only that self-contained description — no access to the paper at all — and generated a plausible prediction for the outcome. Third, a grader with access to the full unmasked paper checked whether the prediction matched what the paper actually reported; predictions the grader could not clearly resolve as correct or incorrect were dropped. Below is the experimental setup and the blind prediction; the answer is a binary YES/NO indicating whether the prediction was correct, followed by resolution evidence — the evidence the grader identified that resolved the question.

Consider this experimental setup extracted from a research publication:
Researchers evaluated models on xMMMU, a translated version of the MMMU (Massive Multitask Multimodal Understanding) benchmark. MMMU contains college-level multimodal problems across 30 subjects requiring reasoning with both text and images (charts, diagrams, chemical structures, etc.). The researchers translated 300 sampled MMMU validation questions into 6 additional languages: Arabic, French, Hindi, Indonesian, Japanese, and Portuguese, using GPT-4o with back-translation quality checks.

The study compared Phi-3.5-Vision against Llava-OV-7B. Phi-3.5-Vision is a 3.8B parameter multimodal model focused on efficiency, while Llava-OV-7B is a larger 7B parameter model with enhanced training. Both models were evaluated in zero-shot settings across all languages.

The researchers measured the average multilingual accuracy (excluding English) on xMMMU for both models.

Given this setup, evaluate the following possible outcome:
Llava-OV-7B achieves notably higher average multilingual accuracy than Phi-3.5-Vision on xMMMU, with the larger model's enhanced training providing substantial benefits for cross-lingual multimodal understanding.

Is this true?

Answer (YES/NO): NO